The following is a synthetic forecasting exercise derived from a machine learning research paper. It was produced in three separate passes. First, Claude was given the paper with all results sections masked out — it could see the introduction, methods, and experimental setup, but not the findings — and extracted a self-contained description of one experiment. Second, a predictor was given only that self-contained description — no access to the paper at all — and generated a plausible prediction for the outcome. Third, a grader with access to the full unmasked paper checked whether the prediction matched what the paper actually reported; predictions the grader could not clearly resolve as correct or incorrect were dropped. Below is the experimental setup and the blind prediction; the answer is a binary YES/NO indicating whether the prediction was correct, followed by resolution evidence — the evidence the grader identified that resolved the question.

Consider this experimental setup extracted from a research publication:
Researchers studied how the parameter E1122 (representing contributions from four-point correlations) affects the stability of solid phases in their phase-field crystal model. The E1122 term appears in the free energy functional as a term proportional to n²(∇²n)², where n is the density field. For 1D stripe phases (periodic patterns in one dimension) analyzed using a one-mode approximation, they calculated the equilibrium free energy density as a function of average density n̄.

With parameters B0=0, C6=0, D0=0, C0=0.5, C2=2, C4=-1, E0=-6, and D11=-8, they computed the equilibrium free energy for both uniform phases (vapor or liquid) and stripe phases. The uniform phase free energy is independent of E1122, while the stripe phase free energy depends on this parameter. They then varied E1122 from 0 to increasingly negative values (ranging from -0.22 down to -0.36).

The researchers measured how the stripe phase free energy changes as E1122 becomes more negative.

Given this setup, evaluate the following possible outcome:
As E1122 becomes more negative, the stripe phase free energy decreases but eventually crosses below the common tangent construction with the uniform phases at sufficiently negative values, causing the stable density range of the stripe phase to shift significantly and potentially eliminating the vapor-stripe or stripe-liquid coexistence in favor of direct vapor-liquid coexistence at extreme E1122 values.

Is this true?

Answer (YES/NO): NO